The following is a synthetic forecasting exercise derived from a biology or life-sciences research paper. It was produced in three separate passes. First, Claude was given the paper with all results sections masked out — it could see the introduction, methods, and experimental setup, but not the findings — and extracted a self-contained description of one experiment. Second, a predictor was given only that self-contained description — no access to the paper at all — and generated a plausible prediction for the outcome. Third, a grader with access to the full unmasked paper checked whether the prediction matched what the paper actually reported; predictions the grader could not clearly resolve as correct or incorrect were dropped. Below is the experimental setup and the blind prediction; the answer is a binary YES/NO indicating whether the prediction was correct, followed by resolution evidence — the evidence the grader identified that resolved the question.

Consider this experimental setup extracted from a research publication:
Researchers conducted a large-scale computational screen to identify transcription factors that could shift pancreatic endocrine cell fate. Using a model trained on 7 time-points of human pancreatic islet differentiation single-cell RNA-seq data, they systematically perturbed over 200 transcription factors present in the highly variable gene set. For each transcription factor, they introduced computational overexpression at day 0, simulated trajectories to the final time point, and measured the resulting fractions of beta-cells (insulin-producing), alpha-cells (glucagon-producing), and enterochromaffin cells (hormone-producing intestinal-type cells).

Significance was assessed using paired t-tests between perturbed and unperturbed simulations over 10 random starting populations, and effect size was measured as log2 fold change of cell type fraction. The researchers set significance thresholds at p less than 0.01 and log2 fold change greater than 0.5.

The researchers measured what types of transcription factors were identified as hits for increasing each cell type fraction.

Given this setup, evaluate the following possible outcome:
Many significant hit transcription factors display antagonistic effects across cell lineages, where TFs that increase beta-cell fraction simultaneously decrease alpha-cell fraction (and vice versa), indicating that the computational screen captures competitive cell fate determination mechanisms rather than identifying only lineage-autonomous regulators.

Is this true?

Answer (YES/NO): NO